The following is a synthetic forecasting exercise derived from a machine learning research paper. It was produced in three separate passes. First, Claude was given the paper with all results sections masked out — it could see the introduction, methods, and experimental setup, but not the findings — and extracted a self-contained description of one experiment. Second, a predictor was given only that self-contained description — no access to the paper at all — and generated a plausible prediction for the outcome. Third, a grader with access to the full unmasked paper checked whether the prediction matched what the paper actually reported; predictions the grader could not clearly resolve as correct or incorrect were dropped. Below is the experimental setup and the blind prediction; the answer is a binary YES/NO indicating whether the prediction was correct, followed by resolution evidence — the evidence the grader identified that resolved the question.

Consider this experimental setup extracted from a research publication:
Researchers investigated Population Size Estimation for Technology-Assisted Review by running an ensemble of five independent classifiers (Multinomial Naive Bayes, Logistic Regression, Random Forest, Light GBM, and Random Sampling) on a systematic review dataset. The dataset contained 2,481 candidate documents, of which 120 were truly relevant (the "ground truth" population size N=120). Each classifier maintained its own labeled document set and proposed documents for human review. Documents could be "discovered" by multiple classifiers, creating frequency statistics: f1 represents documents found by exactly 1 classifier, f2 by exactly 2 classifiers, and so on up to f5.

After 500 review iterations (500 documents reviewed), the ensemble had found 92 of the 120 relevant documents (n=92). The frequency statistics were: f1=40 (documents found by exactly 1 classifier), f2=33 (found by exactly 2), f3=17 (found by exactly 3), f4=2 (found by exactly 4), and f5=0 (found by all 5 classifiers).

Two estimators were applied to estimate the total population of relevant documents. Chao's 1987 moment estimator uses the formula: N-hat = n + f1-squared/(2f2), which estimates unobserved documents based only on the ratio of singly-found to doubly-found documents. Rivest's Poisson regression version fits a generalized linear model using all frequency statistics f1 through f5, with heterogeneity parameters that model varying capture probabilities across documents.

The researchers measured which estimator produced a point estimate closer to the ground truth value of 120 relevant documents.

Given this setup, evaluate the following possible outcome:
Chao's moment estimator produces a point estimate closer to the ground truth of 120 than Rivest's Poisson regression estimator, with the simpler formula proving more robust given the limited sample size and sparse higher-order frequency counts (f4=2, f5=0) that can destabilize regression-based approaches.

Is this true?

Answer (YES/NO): YES